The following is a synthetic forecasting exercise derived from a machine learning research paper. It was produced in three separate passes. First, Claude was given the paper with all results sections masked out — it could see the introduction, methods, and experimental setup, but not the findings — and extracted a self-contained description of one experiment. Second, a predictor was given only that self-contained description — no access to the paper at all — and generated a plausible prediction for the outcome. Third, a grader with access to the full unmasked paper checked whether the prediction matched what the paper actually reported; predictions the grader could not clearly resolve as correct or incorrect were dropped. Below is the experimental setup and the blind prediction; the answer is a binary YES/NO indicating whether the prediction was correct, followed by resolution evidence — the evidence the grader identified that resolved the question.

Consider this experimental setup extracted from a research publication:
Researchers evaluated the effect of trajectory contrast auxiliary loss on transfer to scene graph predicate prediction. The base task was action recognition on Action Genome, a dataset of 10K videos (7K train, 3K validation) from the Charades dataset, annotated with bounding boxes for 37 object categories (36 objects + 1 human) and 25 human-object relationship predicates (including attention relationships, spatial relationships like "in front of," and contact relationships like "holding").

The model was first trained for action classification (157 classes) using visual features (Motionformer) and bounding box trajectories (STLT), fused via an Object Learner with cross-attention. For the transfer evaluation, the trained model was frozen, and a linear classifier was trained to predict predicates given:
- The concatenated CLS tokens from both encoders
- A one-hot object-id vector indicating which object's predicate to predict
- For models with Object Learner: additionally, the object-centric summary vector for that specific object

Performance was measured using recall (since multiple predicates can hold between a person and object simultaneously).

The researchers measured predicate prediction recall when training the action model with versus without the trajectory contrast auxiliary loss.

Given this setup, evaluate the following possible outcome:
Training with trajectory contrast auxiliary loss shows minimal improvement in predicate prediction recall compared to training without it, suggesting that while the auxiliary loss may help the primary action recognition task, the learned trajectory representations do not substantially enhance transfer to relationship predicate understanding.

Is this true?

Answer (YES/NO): NO